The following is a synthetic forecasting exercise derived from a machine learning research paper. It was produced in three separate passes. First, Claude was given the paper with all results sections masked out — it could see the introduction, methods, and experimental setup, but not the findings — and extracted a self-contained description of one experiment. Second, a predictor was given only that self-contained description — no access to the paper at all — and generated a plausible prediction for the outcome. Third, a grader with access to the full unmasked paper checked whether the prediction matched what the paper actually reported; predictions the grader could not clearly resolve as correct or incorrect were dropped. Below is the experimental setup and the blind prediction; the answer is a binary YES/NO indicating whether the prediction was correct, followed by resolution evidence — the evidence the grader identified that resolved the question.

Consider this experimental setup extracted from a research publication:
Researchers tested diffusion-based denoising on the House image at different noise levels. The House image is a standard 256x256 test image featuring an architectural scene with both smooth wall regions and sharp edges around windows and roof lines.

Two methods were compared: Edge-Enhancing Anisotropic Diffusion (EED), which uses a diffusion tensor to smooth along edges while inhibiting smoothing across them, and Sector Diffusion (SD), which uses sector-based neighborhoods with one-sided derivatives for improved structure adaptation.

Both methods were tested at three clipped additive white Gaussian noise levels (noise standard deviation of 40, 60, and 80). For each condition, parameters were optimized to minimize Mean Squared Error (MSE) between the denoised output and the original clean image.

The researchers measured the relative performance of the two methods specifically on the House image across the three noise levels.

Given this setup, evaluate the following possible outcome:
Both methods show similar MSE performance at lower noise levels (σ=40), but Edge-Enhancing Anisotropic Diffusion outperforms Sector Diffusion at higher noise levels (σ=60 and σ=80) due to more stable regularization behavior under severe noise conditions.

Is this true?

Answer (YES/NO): NO